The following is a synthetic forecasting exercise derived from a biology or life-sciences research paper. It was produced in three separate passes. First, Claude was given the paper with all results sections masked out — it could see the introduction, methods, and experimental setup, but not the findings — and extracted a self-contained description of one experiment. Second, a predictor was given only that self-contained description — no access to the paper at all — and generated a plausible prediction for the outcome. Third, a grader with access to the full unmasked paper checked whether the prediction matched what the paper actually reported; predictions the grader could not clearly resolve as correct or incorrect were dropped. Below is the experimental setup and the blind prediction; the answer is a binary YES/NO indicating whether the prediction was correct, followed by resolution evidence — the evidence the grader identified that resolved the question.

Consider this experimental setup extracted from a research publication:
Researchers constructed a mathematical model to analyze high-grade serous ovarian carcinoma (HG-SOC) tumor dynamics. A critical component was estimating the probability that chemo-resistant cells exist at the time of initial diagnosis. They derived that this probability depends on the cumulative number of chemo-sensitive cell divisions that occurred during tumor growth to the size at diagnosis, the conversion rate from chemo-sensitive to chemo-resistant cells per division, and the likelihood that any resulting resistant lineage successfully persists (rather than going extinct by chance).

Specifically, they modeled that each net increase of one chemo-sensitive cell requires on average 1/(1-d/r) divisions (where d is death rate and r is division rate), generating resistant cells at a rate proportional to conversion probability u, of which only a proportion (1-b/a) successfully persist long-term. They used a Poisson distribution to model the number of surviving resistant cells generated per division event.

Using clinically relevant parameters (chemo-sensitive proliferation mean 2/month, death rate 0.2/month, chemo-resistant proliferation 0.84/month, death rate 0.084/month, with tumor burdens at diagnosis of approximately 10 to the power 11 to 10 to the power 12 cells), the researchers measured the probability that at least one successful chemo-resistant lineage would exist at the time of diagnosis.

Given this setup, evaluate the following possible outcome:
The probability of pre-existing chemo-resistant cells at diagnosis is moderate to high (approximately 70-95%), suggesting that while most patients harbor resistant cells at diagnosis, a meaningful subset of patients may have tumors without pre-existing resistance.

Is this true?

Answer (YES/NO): NO